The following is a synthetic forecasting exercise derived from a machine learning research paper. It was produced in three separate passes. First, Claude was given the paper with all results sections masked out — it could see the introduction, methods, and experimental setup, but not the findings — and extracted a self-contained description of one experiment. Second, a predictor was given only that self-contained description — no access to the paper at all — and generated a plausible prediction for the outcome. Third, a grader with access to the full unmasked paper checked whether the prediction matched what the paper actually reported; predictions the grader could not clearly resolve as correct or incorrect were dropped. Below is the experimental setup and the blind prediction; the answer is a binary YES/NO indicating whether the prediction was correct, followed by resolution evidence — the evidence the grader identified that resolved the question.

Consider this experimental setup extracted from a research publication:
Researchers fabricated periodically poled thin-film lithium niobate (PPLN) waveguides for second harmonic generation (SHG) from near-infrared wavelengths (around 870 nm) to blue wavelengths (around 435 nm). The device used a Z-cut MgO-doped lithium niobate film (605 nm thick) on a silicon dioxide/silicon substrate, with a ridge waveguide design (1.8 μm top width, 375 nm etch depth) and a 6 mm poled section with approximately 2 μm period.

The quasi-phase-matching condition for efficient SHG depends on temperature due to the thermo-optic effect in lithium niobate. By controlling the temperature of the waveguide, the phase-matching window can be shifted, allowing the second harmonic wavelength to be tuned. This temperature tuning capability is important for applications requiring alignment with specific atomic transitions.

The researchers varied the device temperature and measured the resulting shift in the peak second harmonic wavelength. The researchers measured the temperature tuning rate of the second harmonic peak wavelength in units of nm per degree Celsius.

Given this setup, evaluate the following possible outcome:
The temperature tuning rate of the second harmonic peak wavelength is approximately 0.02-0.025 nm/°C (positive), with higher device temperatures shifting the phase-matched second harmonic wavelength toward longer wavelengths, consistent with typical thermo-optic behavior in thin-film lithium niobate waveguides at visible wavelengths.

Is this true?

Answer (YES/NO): NO